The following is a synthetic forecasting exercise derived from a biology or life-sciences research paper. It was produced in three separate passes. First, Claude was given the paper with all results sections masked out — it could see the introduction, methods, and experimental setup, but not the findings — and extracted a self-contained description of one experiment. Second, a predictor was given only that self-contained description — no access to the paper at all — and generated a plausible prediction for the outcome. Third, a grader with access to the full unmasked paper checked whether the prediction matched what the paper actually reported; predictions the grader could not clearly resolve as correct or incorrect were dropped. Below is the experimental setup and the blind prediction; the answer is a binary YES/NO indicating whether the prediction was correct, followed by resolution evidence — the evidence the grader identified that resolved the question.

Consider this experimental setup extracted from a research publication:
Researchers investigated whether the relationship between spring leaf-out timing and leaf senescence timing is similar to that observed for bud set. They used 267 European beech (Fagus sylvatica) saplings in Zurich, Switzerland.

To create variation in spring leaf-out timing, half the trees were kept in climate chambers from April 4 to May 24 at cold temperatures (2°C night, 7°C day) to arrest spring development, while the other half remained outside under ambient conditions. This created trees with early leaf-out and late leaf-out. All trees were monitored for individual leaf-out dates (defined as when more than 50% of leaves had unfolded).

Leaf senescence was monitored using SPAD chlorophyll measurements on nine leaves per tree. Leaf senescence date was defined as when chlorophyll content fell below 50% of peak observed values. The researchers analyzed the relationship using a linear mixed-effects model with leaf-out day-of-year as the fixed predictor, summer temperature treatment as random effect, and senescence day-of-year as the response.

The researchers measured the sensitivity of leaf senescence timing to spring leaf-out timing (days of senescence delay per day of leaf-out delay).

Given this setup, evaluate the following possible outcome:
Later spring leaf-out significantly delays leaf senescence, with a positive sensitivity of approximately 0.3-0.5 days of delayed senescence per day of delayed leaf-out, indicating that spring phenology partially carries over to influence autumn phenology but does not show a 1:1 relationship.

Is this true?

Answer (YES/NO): NO